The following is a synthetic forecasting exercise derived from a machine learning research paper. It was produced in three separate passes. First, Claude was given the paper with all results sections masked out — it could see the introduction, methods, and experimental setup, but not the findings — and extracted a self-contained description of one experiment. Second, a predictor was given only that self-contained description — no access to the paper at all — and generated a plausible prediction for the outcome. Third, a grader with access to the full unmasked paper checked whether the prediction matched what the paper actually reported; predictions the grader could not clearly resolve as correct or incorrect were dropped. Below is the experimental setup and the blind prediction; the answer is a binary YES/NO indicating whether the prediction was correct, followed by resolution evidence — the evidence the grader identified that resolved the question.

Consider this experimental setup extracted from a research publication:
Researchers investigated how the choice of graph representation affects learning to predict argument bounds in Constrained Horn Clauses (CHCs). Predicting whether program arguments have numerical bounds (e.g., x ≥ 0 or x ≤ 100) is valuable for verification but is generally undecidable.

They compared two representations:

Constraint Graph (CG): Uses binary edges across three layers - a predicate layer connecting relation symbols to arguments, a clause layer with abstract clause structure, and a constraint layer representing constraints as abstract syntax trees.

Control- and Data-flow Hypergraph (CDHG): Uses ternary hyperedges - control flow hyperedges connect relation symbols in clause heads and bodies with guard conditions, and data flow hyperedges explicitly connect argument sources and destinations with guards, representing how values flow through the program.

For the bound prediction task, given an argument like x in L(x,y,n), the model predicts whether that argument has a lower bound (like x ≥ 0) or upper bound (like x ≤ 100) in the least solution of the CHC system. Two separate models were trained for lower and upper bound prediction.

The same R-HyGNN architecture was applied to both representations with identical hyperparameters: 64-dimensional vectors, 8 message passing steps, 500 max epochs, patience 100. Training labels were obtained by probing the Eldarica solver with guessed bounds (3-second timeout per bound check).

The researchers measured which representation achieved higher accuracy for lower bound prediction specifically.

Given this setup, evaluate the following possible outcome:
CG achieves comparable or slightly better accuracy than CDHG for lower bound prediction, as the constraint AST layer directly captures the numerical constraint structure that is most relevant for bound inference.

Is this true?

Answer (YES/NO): NO